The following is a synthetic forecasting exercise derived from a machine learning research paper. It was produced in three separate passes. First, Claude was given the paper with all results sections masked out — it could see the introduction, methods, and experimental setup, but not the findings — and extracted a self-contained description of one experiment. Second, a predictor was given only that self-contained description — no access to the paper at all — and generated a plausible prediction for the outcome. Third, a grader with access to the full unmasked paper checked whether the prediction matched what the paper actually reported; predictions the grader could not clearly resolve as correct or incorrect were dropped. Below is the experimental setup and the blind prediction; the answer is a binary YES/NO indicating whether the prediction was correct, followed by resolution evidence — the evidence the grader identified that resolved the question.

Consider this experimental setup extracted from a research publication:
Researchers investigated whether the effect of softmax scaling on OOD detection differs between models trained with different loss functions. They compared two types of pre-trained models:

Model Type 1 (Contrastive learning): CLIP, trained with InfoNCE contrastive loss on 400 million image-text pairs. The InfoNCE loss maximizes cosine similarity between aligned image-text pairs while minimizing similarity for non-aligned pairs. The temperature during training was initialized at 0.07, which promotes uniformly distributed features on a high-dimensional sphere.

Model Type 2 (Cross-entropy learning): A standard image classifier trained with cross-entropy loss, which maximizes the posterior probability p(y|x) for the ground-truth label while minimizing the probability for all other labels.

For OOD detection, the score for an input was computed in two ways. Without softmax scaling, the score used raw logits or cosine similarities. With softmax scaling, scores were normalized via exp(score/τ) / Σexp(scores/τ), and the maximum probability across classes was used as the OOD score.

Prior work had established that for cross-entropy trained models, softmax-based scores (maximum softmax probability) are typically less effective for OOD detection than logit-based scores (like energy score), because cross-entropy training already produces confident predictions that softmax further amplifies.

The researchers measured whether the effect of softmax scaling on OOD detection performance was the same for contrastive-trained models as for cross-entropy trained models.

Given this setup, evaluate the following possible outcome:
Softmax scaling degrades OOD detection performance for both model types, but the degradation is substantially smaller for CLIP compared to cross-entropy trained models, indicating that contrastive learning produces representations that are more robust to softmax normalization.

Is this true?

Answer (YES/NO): NO